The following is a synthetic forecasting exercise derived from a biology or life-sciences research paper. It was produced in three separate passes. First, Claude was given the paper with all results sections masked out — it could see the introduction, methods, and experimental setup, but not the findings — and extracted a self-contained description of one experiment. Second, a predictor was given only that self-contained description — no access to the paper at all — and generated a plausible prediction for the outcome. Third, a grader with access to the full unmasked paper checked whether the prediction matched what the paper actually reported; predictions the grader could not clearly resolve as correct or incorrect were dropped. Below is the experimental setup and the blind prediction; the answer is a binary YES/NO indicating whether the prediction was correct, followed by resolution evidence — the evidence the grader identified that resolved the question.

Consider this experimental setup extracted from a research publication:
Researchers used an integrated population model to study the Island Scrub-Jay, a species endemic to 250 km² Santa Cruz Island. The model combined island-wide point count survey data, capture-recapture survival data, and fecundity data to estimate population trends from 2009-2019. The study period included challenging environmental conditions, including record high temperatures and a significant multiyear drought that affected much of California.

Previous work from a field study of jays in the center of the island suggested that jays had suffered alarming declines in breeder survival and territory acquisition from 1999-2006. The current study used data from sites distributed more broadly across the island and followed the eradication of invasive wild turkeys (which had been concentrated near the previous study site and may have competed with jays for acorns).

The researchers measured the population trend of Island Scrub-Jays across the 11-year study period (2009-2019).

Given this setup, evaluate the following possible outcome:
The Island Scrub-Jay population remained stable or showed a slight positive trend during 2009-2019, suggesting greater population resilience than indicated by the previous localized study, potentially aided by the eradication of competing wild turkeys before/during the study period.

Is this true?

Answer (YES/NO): YES